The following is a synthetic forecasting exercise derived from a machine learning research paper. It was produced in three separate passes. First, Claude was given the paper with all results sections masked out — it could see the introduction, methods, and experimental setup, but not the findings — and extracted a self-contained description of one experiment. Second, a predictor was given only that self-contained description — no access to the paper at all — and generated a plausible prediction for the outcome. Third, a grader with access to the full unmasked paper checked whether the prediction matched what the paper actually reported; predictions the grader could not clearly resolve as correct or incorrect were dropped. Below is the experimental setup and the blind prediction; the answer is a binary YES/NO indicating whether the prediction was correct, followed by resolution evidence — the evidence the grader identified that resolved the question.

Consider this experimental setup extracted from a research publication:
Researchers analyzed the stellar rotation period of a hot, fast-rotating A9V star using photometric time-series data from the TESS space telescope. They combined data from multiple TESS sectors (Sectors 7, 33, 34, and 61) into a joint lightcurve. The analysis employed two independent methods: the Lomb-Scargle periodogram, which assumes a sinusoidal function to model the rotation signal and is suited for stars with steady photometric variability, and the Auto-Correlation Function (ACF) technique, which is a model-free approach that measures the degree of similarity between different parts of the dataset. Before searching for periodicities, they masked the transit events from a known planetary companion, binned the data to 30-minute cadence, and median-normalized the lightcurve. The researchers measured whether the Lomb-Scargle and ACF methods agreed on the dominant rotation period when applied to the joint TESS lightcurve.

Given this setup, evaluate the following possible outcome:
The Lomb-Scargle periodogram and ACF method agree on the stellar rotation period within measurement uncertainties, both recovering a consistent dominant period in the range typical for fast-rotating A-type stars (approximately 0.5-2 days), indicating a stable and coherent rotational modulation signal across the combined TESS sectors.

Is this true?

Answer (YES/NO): YES